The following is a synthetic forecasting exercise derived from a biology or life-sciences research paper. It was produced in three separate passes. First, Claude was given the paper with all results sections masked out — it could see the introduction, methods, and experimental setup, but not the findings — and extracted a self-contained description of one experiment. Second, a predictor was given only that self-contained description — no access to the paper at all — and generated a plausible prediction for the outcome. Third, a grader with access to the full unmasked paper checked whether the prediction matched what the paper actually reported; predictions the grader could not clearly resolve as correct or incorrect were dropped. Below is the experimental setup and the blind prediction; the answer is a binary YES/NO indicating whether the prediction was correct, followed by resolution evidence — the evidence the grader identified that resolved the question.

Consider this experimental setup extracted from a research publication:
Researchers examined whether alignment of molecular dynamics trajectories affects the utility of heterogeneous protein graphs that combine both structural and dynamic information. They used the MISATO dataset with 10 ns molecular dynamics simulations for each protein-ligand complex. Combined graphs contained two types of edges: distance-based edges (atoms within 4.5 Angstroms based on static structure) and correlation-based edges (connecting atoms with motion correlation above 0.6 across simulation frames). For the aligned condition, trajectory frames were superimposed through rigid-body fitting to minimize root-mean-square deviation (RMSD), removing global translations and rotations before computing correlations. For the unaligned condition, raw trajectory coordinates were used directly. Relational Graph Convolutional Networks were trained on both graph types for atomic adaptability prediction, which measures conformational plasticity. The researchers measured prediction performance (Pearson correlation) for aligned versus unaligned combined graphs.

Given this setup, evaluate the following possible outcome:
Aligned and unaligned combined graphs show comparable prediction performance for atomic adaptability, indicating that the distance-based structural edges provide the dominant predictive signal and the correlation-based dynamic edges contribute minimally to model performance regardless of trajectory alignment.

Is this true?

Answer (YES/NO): NO